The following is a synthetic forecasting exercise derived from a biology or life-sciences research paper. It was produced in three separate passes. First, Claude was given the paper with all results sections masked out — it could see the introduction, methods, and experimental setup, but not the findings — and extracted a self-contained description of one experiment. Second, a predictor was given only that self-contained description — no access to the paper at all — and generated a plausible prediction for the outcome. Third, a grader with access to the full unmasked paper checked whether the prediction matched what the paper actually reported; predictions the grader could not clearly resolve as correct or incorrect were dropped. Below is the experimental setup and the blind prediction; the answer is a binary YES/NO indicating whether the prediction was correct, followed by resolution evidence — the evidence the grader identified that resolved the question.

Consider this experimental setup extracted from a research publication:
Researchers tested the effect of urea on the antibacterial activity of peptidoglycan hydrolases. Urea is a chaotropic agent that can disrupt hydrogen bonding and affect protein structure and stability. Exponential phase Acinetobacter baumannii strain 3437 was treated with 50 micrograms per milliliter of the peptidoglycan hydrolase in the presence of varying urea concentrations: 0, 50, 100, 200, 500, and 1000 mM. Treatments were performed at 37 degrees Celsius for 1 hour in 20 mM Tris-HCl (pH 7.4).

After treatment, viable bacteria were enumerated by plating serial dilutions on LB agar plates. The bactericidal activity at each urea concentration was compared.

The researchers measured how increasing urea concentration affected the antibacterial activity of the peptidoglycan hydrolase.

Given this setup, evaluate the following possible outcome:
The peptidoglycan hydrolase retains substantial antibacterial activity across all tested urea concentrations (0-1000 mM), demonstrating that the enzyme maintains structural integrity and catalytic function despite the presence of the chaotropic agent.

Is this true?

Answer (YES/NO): NO